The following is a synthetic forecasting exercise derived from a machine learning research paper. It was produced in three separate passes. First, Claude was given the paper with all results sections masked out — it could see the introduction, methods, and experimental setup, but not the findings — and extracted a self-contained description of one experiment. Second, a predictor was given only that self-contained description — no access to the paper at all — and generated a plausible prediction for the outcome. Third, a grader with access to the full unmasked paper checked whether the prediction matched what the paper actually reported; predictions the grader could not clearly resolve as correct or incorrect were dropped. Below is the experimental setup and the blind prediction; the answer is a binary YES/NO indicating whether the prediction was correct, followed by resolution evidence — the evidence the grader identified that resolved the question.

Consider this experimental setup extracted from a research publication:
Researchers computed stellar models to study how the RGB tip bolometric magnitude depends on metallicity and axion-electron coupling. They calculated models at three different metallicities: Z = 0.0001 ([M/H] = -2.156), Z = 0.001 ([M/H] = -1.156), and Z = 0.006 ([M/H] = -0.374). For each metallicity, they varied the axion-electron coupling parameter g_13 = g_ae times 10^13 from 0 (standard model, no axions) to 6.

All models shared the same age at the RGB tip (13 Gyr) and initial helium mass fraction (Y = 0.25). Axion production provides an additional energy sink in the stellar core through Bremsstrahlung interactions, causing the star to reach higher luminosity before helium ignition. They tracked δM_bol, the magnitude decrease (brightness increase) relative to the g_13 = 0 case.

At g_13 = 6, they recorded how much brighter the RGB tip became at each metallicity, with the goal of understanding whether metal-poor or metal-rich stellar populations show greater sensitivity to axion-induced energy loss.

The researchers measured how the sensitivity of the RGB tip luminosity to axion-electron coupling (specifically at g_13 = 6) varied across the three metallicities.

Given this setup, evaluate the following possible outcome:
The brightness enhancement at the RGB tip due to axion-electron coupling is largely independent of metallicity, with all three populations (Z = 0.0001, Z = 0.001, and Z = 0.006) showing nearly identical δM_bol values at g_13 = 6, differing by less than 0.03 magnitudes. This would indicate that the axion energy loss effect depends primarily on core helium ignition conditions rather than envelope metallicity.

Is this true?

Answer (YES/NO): NO